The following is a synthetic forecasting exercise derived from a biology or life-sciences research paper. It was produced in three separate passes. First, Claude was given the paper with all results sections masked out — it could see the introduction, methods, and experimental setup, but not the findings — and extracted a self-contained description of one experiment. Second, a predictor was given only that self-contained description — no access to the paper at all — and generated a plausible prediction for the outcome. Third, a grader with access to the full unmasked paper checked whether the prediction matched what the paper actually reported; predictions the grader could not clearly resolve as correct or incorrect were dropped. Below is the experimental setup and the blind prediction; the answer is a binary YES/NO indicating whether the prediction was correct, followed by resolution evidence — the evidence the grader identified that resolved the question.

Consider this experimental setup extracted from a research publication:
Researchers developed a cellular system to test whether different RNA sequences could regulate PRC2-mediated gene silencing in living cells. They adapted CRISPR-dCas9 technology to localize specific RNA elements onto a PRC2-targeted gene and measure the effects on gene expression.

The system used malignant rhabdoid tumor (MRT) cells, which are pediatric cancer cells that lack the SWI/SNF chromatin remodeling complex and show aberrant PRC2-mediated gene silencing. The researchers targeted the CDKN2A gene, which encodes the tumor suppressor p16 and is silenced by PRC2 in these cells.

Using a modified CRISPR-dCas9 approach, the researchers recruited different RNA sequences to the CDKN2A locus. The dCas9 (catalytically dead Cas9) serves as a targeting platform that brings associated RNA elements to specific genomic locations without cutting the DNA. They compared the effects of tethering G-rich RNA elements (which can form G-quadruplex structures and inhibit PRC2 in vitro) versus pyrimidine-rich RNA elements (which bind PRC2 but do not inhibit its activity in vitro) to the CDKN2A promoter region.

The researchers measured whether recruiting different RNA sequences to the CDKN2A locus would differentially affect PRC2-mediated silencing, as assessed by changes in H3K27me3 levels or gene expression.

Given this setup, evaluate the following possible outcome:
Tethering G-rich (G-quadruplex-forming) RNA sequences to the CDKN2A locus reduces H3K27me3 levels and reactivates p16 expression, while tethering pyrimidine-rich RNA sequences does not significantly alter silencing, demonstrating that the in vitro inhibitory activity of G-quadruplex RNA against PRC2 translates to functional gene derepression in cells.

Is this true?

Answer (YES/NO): NO